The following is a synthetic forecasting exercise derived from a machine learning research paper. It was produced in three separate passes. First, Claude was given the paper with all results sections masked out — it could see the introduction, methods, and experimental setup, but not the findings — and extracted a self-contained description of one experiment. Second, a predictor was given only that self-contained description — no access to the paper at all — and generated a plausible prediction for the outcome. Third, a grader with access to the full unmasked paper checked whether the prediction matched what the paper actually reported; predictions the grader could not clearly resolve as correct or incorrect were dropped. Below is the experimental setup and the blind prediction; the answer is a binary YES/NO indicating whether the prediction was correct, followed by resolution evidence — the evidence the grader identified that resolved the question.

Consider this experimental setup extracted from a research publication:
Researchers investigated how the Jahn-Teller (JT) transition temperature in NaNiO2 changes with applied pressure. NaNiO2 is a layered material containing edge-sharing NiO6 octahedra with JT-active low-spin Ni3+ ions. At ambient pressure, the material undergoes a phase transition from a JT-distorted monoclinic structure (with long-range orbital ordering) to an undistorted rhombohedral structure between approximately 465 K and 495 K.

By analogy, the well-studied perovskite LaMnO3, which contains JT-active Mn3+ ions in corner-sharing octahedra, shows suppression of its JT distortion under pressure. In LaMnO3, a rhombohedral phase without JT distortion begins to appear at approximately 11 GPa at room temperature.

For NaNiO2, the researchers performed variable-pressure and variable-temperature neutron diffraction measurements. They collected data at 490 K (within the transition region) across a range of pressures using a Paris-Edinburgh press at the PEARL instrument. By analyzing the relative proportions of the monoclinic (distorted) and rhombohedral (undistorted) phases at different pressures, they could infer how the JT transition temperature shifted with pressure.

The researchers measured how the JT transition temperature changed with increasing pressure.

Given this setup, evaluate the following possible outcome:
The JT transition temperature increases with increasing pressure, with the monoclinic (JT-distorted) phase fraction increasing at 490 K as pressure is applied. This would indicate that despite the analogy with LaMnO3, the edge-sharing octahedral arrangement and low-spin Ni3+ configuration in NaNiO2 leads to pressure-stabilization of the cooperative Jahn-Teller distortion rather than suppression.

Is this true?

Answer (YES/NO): YES